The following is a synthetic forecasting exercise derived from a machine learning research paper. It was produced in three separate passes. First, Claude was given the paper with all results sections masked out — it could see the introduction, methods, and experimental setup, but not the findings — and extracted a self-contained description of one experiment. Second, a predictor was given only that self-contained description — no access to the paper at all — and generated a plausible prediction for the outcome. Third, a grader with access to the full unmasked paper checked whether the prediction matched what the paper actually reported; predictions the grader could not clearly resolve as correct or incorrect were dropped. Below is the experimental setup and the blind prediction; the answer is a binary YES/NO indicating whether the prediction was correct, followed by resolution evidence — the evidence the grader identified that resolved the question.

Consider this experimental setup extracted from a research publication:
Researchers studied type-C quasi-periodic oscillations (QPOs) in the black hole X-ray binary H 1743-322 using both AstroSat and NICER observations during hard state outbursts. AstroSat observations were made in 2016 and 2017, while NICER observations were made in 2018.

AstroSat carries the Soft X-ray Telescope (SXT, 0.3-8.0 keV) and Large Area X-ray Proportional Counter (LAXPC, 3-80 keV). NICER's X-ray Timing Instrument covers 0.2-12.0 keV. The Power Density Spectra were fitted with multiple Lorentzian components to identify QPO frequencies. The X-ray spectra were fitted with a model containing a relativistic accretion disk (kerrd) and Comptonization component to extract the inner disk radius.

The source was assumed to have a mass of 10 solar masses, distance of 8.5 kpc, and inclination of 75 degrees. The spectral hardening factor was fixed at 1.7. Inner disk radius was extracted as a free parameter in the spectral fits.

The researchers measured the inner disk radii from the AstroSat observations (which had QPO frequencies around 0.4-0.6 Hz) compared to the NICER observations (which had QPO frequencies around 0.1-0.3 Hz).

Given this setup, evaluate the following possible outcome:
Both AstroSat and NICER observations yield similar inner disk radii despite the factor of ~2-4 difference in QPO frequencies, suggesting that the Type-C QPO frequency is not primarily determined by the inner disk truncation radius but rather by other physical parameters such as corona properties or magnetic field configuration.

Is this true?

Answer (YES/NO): NO